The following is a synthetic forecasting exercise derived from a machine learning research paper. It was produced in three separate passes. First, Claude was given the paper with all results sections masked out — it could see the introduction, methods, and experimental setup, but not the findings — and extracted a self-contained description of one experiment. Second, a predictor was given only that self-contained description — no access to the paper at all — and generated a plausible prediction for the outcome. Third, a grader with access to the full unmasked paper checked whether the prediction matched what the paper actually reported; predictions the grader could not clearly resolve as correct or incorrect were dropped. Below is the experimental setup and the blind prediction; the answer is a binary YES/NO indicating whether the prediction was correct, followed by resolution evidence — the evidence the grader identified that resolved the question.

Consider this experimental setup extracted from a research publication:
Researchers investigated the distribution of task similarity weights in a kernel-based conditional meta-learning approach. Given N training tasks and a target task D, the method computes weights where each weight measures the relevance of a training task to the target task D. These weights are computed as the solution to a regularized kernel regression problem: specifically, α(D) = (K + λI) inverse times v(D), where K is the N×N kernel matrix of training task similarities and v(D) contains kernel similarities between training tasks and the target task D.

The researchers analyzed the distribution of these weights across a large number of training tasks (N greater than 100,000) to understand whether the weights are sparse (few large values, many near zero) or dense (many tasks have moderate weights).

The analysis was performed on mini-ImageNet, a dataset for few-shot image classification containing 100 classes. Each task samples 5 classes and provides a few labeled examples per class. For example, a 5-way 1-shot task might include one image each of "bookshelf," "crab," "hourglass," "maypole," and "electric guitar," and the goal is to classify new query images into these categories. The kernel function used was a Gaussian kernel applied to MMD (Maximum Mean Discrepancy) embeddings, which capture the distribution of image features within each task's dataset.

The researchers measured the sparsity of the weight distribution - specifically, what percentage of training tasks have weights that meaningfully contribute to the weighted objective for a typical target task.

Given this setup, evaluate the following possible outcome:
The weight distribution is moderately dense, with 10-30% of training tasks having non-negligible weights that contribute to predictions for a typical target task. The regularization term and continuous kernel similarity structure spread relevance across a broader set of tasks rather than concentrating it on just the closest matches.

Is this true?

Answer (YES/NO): NO